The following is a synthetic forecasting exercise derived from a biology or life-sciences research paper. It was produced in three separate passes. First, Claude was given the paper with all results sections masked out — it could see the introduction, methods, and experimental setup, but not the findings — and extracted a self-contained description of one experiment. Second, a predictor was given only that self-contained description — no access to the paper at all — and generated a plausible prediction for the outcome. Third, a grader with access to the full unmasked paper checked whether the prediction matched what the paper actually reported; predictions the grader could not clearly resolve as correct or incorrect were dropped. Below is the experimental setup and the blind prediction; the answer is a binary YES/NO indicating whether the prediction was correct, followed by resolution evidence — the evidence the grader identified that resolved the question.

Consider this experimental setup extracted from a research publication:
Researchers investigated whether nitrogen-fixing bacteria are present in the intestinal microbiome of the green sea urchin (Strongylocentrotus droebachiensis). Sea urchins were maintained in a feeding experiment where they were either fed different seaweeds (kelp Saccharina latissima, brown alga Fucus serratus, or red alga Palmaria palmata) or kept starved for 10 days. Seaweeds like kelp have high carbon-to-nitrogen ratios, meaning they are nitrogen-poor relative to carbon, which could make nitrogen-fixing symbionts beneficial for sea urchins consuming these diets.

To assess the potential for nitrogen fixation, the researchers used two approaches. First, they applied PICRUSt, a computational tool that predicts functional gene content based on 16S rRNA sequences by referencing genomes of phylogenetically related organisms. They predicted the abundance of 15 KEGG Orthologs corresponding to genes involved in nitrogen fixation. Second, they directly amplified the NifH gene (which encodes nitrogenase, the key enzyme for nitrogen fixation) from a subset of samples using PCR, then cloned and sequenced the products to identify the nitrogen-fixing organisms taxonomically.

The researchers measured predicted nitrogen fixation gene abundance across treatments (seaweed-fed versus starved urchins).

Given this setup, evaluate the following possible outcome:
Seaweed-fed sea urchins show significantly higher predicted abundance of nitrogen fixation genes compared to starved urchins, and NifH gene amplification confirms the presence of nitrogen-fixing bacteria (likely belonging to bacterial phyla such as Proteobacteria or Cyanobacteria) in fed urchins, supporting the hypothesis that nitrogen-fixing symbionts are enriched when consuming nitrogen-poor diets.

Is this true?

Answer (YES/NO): NO